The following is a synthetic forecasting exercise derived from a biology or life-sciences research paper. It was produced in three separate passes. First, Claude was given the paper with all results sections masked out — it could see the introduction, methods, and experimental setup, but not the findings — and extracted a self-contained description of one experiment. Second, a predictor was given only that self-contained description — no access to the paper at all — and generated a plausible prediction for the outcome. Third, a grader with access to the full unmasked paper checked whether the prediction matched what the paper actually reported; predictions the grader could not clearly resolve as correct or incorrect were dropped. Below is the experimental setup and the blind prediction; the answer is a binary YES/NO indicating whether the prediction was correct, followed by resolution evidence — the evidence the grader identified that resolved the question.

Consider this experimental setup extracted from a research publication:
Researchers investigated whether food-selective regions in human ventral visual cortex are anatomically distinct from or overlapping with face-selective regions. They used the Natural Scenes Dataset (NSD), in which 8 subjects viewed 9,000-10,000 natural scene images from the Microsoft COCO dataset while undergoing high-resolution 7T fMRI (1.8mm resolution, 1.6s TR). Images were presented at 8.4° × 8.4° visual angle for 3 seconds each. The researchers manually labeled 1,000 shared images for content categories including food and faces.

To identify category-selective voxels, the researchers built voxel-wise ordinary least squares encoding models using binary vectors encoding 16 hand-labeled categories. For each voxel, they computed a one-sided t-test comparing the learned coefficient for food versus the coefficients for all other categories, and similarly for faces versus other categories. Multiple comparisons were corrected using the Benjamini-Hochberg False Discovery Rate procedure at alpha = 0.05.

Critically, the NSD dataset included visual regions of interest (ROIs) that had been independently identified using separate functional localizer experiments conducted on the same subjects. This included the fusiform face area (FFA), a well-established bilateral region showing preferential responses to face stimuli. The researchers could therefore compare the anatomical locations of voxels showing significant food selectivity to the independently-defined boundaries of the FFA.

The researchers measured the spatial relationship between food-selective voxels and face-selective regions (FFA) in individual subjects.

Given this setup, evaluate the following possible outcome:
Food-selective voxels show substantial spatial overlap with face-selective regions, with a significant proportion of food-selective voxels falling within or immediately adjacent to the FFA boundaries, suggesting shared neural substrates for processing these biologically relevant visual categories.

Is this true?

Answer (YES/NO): NO